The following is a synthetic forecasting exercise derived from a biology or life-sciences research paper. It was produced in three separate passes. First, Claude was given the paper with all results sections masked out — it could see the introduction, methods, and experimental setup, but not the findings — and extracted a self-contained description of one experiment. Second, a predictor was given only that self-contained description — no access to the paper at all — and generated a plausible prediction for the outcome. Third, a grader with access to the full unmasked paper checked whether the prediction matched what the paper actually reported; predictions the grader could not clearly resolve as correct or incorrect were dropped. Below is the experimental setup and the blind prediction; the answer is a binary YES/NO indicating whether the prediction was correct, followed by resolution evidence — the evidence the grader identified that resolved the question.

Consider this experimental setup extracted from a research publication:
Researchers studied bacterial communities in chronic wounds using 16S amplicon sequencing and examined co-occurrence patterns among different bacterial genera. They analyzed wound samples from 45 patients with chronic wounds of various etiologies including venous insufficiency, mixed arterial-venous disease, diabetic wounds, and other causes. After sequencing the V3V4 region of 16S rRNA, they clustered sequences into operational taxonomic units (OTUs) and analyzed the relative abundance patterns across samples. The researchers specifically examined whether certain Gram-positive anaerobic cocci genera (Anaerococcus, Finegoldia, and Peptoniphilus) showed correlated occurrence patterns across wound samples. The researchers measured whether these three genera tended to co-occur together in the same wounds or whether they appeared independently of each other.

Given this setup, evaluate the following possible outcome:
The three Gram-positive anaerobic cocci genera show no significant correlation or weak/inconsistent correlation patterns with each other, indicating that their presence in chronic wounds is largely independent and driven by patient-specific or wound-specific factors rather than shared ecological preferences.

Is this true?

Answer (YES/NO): NO